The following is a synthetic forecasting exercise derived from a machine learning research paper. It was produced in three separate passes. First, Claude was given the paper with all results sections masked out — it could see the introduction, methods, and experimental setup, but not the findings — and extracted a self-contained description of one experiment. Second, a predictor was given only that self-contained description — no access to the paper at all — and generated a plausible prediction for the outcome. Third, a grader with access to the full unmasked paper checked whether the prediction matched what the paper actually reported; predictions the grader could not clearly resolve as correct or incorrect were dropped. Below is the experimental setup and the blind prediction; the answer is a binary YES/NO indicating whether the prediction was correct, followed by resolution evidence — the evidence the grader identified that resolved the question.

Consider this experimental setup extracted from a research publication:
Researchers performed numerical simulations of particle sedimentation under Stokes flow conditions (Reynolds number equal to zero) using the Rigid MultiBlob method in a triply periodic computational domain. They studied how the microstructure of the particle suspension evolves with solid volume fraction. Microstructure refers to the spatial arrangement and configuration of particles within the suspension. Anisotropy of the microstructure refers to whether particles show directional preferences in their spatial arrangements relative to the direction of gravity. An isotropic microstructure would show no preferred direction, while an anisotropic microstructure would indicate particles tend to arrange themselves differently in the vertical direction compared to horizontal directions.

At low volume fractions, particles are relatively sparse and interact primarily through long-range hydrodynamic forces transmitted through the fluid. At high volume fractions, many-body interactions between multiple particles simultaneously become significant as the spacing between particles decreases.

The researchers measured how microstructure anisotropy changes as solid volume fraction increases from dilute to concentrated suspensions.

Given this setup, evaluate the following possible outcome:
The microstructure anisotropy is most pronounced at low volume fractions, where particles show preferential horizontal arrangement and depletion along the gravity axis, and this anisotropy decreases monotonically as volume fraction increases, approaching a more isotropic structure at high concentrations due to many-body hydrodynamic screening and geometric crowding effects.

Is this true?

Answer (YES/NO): YES